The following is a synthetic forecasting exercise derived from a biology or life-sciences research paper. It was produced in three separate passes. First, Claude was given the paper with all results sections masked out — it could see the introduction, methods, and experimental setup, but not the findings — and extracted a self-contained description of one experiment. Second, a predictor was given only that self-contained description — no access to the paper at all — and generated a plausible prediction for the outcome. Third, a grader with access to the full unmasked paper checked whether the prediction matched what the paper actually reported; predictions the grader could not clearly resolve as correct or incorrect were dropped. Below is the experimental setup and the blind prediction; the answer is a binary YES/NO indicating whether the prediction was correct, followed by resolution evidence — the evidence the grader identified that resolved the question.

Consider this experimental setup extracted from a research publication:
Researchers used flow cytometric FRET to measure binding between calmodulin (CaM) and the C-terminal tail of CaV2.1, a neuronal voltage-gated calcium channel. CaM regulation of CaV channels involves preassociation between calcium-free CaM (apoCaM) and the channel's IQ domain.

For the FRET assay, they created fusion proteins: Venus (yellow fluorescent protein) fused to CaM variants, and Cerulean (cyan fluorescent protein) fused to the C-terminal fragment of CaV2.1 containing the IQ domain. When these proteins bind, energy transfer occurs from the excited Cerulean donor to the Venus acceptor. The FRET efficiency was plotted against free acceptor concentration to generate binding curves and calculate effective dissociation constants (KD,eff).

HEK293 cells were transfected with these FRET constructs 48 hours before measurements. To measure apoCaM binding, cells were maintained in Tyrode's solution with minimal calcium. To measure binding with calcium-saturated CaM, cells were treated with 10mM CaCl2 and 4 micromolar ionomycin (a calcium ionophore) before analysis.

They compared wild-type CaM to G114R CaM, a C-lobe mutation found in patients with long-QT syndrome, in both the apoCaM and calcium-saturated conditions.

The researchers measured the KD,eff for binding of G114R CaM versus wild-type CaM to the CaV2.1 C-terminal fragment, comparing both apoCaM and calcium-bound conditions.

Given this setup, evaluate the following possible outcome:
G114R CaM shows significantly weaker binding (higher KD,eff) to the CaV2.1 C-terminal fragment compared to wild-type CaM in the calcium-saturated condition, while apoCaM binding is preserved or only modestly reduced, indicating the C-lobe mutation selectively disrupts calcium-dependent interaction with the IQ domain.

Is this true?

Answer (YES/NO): NO